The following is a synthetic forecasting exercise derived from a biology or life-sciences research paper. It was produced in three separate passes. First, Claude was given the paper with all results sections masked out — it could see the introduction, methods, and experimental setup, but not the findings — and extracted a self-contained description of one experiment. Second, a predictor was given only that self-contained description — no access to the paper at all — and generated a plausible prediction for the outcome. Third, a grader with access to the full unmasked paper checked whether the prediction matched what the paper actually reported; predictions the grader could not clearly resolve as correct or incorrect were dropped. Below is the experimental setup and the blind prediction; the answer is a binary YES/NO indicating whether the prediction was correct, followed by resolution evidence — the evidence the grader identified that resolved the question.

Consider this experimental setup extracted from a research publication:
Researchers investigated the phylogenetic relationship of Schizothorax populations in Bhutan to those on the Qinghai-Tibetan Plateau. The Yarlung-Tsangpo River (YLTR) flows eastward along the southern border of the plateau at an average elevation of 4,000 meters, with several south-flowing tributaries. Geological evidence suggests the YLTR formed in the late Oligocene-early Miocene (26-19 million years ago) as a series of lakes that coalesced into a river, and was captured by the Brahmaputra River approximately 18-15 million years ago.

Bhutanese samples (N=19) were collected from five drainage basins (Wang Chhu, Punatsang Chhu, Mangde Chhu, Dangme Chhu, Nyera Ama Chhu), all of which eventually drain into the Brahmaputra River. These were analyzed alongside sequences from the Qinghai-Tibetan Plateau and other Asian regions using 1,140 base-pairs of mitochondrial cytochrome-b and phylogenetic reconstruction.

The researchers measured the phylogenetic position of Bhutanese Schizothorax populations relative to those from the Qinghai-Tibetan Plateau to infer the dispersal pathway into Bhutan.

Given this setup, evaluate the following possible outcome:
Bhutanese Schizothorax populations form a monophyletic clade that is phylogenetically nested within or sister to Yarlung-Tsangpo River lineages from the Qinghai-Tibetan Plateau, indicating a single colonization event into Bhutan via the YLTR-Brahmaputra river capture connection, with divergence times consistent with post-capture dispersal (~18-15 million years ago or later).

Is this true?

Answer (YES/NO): NO